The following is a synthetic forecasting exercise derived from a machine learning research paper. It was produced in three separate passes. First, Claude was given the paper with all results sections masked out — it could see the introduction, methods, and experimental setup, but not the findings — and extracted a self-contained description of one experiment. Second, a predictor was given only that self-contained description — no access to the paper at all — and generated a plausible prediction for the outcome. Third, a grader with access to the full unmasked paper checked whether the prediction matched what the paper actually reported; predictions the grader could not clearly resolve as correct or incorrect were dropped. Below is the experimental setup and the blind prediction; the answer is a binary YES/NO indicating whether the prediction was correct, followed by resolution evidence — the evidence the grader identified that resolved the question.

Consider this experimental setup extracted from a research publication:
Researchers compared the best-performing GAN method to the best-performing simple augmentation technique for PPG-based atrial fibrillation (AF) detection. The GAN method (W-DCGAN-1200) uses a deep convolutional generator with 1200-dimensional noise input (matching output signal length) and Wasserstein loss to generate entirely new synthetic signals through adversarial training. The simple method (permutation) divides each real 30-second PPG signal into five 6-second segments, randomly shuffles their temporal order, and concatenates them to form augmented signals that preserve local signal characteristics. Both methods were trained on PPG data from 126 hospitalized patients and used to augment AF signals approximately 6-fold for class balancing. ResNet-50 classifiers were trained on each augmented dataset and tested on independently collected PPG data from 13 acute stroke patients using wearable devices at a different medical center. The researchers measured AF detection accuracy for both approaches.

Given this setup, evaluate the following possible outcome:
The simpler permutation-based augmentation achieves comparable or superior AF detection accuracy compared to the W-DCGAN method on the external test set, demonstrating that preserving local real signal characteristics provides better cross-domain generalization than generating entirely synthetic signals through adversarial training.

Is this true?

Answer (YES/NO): NO